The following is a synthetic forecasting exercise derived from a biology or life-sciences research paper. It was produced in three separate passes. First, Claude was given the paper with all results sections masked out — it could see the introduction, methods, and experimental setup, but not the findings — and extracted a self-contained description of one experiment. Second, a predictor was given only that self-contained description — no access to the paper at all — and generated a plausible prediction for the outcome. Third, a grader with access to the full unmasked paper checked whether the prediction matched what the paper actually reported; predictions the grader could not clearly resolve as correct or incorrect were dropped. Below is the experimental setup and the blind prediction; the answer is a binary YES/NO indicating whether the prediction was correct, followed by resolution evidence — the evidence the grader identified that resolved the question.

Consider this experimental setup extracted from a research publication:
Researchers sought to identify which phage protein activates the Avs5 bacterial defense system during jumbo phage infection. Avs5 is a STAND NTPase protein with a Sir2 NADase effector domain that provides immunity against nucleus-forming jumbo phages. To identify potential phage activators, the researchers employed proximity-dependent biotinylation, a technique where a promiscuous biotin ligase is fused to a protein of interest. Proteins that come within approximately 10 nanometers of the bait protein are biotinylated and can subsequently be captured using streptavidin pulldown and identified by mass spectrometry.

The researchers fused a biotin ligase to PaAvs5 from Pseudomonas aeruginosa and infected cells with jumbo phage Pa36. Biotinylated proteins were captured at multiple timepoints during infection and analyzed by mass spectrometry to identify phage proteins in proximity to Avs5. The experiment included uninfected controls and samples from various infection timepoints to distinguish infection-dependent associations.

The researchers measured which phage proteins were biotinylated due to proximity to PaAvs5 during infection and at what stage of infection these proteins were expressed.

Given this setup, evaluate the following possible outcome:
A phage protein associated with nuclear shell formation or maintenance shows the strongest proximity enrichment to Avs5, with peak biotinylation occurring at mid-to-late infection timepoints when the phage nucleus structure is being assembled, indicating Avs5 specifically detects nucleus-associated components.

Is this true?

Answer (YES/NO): NO